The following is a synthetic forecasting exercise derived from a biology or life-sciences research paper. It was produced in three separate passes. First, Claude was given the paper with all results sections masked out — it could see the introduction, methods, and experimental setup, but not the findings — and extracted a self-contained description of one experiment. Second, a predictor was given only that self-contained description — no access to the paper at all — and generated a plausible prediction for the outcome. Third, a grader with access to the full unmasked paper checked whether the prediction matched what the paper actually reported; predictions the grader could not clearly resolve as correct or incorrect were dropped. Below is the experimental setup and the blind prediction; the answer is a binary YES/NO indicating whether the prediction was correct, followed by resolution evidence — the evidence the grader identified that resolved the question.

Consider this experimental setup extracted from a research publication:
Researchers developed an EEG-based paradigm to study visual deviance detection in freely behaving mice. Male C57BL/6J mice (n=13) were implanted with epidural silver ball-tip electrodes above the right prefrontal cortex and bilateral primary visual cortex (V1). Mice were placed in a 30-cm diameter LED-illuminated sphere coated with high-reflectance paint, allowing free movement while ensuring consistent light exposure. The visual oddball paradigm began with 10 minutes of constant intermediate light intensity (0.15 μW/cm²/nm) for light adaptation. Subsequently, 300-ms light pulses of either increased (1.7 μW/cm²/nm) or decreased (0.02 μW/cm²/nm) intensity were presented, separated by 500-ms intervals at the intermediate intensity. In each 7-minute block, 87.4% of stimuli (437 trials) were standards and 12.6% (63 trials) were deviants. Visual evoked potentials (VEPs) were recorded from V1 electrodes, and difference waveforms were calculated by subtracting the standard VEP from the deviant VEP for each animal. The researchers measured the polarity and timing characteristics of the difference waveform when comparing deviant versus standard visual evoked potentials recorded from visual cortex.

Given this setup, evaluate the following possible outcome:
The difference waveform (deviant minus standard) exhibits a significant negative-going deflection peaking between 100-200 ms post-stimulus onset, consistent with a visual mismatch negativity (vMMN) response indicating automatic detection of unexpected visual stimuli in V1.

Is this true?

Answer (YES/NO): NO